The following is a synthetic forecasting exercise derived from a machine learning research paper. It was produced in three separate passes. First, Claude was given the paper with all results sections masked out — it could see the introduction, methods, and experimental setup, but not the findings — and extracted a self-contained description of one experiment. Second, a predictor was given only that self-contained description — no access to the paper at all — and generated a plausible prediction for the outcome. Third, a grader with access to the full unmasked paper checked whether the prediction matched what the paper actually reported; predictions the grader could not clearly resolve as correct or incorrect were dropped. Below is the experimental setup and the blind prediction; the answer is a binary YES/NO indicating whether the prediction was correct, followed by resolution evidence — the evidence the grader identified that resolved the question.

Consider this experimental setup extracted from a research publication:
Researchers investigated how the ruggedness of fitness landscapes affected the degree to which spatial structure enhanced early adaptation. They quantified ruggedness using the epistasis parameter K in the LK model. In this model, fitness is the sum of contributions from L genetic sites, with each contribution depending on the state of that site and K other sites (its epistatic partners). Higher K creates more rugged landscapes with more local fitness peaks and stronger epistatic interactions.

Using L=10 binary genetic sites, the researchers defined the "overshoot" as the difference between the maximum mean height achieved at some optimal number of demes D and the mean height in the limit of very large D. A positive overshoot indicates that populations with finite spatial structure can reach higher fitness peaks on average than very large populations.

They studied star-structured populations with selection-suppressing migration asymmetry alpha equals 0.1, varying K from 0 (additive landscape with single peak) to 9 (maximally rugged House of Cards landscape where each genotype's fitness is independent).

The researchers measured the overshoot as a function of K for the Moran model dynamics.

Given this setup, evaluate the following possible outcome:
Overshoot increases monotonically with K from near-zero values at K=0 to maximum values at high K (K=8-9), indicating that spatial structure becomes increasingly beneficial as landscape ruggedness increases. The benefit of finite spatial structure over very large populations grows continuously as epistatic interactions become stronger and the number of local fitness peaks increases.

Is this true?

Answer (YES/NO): NO